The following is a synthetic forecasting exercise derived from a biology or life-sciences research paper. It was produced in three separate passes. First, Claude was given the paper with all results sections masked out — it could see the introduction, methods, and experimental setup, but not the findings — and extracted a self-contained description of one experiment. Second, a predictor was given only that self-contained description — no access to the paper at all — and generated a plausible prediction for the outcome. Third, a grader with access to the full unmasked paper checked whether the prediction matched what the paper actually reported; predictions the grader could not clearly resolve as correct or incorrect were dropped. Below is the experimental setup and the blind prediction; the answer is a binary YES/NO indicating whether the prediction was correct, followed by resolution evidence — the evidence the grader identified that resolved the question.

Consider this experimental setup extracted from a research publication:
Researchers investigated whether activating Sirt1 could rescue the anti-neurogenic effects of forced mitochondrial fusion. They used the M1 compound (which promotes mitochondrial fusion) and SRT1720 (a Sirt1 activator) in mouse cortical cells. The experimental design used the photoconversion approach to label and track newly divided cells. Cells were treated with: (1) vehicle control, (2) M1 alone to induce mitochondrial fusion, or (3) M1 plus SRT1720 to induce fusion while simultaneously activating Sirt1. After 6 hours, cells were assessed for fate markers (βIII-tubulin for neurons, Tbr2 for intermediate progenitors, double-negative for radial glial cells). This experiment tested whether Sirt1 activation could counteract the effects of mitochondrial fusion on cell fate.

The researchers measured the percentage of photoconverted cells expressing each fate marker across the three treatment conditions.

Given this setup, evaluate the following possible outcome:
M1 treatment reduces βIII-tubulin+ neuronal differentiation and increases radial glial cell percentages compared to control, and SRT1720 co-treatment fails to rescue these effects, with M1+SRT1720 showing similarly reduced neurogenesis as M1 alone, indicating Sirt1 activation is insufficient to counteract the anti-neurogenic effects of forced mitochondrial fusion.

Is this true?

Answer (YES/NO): NO